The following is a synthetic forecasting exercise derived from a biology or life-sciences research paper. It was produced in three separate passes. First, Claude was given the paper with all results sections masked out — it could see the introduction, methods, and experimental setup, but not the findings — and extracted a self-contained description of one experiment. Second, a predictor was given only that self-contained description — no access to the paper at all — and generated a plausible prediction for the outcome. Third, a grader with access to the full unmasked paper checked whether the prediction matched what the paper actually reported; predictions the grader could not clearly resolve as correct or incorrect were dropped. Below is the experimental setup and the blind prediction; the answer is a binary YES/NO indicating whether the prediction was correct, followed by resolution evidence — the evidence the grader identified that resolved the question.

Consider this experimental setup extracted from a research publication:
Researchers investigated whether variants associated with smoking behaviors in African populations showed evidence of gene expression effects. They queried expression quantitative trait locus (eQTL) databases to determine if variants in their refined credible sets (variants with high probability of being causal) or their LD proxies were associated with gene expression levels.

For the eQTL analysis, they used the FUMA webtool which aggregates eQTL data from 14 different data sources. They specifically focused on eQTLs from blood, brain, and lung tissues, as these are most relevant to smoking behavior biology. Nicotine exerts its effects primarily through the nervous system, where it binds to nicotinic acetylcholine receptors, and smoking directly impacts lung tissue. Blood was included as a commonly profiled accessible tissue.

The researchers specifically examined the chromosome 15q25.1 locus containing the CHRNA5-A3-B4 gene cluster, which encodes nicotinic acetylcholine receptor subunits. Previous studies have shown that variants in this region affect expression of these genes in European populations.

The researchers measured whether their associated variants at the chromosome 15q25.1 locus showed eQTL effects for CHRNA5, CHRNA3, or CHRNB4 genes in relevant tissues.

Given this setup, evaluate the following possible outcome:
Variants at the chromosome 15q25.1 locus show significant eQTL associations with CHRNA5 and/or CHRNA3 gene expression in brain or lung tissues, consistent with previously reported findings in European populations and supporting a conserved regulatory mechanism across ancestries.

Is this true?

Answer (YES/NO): NO